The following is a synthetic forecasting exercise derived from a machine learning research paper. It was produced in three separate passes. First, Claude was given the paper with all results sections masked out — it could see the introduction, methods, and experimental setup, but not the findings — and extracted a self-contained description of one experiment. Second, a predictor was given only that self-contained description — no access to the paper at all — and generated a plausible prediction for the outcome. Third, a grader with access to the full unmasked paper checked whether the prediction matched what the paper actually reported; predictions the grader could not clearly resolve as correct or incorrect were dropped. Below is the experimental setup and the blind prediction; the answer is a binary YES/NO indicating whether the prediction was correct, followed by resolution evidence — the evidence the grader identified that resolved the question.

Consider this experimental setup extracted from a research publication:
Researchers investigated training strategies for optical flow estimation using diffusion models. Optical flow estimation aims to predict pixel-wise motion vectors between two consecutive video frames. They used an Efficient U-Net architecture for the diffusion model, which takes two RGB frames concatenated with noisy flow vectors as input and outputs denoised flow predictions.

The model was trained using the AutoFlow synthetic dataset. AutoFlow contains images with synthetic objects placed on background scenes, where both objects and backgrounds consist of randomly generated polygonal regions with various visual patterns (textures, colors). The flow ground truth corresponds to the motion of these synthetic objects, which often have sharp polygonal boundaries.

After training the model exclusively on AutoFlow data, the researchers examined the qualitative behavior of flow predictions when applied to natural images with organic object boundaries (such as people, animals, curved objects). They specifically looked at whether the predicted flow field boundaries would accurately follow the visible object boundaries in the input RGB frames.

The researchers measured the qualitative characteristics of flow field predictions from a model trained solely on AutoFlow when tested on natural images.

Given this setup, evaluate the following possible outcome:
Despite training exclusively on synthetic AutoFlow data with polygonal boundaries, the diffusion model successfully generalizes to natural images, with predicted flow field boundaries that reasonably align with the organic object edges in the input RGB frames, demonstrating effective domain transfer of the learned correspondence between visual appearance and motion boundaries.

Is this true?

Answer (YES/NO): NO